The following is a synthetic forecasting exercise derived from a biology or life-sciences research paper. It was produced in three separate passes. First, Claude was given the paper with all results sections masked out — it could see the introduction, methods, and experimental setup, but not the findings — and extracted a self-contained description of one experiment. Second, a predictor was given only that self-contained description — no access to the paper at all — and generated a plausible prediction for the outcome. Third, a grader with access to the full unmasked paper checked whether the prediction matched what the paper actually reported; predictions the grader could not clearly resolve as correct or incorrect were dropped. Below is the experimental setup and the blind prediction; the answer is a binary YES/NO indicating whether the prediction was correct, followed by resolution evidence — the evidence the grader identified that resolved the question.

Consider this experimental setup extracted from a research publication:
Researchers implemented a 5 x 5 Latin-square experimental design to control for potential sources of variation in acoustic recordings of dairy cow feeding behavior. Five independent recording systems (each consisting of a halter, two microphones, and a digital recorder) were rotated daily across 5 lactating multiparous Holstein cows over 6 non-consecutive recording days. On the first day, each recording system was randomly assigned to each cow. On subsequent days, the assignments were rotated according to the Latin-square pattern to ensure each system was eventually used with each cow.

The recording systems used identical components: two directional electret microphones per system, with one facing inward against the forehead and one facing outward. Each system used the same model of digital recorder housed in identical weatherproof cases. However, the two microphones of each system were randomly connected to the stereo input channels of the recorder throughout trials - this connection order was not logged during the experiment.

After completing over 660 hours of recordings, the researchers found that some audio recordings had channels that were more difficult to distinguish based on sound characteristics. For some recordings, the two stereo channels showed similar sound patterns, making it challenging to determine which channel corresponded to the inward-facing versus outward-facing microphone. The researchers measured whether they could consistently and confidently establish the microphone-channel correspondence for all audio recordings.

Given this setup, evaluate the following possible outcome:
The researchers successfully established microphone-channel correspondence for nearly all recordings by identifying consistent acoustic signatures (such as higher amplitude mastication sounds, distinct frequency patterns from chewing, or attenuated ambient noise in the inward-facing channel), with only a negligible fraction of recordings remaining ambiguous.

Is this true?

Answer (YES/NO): NO